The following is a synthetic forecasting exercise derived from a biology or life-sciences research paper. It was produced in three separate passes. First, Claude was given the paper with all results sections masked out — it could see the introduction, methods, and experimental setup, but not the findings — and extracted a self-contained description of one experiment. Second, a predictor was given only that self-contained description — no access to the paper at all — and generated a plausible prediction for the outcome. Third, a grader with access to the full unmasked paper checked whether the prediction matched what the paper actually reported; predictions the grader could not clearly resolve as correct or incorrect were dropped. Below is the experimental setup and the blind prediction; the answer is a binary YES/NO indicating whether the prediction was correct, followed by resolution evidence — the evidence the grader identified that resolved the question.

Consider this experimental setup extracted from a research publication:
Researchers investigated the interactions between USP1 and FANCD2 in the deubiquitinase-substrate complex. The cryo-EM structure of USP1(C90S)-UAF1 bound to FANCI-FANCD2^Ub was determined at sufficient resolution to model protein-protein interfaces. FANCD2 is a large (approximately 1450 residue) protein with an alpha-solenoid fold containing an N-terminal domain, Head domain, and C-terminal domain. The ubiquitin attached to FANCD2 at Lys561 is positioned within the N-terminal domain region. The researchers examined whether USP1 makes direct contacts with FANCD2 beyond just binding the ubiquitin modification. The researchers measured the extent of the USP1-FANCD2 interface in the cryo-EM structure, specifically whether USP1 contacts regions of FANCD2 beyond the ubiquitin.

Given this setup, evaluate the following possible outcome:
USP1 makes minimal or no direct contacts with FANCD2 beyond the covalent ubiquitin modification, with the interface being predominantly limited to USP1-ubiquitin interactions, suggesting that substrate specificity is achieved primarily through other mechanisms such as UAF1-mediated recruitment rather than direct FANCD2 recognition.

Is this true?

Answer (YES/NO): NO